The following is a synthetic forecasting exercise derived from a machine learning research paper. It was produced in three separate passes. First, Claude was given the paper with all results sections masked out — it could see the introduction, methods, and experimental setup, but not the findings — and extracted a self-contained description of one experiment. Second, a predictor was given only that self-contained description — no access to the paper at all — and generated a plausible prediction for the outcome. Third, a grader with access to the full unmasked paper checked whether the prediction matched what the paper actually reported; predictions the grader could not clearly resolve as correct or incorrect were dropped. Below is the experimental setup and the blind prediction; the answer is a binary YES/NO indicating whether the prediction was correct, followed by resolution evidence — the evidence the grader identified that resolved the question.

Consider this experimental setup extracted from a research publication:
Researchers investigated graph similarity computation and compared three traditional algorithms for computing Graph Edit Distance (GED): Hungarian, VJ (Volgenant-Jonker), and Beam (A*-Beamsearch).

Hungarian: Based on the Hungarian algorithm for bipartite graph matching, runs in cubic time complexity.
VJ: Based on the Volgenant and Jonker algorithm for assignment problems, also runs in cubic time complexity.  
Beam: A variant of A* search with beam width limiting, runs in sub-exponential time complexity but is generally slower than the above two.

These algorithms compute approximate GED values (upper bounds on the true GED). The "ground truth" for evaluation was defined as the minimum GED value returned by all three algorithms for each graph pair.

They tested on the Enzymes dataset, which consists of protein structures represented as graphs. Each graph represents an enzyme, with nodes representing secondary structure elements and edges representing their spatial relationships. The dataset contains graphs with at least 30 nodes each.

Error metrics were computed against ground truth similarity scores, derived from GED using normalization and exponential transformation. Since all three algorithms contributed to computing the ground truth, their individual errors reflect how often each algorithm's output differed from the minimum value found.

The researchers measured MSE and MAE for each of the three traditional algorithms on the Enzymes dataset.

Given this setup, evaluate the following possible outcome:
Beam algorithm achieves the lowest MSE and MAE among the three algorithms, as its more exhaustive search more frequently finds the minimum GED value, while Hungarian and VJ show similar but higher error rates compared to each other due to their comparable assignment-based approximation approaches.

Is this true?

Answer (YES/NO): NO